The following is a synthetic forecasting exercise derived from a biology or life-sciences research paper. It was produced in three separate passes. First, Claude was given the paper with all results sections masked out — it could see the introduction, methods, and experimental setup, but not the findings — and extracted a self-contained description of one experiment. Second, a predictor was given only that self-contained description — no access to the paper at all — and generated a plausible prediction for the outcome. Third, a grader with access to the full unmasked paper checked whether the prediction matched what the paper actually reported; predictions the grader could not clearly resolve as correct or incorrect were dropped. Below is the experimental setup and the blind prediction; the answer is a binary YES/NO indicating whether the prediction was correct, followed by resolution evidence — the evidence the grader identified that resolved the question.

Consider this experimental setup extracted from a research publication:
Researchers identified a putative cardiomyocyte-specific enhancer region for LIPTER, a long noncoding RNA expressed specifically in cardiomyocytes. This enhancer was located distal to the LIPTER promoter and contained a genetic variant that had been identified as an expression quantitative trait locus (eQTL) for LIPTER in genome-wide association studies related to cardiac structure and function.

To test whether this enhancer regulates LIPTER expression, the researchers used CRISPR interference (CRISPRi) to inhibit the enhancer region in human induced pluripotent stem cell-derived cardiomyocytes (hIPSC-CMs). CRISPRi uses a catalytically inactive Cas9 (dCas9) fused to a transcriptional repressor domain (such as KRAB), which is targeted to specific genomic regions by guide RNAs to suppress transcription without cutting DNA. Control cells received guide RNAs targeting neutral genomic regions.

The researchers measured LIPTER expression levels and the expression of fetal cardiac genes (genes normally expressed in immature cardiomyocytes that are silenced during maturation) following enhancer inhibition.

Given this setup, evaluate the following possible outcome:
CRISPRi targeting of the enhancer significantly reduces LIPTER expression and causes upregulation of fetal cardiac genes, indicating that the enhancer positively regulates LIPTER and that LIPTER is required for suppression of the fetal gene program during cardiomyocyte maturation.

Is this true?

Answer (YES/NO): YES